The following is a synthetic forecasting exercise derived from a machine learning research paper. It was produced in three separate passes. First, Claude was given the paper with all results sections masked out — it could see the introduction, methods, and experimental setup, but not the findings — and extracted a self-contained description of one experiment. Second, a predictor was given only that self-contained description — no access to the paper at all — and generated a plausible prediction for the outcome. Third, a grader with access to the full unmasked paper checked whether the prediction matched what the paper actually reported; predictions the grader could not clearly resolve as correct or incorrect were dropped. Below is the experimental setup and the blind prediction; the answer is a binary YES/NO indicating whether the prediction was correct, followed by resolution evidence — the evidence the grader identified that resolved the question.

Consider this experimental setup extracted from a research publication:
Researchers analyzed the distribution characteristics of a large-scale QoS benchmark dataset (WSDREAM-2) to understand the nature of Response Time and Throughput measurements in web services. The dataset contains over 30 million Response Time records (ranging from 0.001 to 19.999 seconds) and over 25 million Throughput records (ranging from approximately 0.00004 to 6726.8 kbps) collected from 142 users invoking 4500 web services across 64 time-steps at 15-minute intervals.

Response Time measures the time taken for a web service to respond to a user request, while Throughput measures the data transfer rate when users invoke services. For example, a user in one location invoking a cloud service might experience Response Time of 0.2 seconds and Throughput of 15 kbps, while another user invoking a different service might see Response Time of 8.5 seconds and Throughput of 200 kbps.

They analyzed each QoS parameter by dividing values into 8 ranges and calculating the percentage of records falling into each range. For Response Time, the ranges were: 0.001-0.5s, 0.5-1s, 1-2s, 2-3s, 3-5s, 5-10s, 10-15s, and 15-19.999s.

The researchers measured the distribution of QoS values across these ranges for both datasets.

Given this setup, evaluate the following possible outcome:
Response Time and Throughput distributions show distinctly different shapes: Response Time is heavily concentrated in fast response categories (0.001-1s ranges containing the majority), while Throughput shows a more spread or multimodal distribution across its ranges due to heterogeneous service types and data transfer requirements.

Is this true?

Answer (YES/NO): NO